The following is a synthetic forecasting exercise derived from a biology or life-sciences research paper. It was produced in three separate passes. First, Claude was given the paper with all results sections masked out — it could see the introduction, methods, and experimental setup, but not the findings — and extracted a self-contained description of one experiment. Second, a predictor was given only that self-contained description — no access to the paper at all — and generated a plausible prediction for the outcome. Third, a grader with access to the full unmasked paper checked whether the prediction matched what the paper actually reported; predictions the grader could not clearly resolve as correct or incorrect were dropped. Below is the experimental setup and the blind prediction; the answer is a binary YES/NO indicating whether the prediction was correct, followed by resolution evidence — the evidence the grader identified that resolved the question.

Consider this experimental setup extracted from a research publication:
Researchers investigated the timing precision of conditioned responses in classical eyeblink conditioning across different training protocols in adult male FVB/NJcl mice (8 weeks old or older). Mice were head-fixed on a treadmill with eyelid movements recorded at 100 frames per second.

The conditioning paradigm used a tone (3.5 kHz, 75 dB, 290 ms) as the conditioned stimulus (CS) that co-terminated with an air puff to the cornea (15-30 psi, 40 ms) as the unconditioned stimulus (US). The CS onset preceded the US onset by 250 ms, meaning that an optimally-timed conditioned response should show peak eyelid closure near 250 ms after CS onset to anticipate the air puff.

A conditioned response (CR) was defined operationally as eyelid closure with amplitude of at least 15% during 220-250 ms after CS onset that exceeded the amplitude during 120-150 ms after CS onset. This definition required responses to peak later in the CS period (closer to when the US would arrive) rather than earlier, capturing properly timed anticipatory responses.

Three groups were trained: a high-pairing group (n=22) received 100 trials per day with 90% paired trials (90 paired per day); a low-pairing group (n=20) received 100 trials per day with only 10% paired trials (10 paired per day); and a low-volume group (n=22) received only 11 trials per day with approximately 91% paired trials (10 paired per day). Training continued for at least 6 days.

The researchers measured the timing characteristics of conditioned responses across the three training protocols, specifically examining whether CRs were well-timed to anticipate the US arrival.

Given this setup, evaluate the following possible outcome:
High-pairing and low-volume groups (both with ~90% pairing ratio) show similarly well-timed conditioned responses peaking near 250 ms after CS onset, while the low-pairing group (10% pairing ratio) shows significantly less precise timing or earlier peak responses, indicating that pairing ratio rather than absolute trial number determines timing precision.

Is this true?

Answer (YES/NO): YES